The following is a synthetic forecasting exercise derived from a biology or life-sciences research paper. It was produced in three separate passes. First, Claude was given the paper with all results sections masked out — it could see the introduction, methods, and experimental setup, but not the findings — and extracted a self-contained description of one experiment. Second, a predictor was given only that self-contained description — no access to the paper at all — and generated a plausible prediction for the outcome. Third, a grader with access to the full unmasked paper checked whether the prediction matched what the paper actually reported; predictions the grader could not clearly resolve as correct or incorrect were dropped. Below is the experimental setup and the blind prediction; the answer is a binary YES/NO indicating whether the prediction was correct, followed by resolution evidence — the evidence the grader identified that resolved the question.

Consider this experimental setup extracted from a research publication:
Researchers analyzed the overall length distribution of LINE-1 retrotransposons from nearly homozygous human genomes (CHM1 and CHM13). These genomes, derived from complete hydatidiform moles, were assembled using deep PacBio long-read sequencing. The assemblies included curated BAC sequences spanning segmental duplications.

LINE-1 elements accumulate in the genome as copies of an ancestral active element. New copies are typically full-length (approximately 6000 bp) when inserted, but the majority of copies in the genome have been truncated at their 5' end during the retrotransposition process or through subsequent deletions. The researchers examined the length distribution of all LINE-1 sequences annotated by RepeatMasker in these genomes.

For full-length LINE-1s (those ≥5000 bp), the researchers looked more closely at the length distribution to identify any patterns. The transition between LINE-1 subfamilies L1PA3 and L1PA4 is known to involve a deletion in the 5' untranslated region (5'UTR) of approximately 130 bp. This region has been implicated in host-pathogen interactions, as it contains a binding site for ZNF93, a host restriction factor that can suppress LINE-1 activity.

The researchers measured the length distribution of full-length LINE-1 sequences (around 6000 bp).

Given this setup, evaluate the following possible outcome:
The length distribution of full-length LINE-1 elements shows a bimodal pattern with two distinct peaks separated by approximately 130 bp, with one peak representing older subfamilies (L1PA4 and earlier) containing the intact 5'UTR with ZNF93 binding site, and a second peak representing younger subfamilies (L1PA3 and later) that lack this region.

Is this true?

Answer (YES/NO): YES